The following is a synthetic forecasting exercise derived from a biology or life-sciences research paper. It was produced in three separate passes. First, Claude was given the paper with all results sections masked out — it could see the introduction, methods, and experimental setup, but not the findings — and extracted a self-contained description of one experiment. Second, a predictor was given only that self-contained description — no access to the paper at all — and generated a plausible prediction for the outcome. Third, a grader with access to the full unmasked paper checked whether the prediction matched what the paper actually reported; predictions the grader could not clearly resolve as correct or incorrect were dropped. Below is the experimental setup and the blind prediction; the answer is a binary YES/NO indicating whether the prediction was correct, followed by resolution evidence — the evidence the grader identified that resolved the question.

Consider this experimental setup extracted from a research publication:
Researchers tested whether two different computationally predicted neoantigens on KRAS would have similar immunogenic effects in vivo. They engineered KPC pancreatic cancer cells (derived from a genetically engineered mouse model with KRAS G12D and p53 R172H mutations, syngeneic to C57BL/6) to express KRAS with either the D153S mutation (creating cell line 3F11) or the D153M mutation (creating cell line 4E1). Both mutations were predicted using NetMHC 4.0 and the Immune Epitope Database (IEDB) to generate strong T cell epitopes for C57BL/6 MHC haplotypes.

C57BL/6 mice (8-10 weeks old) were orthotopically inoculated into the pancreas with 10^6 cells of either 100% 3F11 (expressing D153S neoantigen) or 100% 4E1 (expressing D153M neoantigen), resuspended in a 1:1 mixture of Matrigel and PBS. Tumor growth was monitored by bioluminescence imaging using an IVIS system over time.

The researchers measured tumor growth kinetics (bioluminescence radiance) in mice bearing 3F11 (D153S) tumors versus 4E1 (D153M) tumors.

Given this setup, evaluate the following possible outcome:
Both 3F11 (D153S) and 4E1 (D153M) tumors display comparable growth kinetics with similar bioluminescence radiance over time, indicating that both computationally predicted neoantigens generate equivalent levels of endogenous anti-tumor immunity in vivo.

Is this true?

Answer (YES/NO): YES